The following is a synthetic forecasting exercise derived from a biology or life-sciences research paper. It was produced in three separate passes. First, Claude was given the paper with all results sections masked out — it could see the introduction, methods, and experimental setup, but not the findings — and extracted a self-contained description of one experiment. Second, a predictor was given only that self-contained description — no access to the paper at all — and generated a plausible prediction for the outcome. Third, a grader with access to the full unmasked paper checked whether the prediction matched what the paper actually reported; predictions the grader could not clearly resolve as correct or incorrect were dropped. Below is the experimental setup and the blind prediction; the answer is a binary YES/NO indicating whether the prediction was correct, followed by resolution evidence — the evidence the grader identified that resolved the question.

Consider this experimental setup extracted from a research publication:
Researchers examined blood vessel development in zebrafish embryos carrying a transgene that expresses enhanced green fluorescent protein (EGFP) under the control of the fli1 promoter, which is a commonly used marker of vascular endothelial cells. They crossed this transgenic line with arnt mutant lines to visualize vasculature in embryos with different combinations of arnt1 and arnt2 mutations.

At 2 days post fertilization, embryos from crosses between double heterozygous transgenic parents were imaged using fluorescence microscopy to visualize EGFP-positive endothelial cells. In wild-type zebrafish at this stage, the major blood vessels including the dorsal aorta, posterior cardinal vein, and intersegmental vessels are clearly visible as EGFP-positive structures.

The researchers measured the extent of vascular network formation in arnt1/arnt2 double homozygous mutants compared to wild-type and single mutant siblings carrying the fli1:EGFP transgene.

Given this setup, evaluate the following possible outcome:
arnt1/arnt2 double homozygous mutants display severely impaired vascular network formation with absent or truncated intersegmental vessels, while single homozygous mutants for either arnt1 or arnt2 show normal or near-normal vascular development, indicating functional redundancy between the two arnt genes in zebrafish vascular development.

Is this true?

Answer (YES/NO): YES